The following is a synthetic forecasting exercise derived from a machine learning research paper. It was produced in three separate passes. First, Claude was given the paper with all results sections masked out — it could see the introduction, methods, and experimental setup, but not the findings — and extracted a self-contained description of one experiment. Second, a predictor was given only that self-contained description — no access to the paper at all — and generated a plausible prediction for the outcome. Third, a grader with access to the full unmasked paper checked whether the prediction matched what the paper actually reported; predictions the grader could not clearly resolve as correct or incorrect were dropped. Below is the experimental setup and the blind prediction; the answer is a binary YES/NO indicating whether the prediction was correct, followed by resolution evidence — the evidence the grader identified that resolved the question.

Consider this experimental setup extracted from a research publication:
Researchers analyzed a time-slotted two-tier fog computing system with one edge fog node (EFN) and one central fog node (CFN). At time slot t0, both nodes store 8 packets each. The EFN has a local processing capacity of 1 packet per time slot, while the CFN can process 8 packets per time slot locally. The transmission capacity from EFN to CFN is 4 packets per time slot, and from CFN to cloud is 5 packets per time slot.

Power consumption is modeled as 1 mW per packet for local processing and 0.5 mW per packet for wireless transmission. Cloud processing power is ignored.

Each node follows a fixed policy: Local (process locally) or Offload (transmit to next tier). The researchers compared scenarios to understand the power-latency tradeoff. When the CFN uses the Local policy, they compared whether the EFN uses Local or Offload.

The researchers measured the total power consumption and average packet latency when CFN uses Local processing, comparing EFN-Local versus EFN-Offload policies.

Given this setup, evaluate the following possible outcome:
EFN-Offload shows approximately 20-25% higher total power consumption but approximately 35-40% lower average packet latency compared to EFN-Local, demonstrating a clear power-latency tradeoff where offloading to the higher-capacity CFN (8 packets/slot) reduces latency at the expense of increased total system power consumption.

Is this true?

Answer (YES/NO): YES